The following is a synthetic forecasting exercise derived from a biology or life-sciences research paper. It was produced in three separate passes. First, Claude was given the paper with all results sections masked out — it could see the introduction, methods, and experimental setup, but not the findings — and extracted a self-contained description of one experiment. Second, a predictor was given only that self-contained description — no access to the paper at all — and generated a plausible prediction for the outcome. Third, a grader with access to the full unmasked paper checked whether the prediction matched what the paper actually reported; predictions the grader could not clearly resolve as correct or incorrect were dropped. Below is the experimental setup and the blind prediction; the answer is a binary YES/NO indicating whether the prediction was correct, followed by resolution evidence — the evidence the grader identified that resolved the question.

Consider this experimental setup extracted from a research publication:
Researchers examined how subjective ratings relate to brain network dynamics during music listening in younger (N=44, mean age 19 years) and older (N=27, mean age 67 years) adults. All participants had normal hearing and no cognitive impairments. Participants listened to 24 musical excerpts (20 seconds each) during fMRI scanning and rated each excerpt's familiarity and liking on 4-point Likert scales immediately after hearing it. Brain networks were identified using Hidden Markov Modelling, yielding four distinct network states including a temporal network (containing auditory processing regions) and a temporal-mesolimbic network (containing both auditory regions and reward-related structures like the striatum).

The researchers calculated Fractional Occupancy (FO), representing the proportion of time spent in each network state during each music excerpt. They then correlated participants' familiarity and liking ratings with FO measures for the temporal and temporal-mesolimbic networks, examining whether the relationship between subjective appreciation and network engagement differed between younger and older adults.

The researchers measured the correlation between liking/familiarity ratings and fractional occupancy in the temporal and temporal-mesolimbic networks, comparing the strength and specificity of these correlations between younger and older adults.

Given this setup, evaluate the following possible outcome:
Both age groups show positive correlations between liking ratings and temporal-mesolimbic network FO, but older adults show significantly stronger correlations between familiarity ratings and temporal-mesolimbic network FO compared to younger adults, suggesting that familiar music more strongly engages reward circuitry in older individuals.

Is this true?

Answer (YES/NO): NO